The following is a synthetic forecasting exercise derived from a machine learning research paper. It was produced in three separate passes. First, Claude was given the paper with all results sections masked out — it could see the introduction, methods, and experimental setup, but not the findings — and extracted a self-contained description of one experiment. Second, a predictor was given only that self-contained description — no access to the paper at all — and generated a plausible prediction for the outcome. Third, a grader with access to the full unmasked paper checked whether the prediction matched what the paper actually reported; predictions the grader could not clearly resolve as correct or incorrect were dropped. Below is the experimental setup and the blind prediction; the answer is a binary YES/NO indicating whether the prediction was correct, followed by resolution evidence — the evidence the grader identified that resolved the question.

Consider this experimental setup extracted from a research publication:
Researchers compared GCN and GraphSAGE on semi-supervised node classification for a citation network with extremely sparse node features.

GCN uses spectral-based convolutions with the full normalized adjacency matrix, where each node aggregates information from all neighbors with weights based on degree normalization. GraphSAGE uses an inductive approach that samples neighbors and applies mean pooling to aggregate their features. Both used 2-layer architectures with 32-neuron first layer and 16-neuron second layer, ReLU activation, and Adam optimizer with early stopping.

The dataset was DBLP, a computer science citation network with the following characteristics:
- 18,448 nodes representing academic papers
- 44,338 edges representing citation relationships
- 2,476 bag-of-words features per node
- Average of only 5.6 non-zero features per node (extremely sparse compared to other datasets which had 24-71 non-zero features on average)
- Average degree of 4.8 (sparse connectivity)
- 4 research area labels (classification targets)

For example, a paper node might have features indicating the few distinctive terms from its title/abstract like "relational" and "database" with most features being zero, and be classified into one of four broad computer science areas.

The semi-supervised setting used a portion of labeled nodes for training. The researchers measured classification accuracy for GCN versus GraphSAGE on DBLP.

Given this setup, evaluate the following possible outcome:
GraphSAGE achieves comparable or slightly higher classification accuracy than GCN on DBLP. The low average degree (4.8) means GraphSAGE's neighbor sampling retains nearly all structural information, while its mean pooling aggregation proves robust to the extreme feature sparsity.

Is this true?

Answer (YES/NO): NO